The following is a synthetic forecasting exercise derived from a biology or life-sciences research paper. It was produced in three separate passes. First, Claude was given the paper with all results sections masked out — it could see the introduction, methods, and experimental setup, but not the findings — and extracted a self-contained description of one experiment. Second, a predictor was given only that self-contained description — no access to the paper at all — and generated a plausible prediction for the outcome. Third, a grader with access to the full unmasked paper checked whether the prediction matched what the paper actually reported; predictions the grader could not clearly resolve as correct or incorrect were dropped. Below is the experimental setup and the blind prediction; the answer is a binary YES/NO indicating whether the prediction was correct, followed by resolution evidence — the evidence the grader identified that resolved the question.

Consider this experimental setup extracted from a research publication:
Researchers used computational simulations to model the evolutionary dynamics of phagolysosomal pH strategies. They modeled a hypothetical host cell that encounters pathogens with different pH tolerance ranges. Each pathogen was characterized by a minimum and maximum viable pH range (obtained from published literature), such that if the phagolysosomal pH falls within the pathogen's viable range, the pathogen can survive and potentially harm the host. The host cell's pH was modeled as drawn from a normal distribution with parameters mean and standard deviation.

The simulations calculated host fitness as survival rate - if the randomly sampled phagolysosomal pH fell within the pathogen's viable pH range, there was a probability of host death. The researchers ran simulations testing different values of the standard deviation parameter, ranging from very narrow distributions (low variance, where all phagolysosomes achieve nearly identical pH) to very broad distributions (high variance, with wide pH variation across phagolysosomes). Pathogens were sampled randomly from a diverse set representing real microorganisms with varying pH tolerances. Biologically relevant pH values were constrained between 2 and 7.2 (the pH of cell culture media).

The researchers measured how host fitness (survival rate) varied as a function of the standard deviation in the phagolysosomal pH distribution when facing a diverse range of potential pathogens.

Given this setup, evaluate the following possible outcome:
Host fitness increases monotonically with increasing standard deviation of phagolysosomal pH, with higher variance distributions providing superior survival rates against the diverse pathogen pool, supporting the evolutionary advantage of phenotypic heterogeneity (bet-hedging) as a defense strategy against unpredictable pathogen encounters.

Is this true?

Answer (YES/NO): NO